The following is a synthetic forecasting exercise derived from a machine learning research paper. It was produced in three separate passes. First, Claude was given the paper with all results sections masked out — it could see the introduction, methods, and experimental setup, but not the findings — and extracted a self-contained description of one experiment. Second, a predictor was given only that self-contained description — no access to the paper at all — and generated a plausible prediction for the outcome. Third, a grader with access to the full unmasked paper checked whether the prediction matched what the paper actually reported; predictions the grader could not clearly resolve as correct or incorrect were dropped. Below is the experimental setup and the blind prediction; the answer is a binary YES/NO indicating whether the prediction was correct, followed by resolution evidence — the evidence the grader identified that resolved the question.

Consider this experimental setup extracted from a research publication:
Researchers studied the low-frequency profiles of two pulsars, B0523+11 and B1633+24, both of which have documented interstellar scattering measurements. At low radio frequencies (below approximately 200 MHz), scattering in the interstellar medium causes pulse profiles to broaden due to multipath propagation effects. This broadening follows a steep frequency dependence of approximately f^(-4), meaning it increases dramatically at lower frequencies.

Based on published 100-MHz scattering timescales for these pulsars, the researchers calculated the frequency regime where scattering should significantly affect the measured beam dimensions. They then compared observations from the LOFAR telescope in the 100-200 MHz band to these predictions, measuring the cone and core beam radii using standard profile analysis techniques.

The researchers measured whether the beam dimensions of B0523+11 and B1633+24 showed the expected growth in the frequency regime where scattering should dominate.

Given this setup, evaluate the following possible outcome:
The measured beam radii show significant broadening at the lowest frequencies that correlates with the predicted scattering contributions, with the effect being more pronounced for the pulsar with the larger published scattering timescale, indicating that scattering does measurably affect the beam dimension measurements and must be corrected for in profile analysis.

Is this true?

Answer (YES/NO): NO